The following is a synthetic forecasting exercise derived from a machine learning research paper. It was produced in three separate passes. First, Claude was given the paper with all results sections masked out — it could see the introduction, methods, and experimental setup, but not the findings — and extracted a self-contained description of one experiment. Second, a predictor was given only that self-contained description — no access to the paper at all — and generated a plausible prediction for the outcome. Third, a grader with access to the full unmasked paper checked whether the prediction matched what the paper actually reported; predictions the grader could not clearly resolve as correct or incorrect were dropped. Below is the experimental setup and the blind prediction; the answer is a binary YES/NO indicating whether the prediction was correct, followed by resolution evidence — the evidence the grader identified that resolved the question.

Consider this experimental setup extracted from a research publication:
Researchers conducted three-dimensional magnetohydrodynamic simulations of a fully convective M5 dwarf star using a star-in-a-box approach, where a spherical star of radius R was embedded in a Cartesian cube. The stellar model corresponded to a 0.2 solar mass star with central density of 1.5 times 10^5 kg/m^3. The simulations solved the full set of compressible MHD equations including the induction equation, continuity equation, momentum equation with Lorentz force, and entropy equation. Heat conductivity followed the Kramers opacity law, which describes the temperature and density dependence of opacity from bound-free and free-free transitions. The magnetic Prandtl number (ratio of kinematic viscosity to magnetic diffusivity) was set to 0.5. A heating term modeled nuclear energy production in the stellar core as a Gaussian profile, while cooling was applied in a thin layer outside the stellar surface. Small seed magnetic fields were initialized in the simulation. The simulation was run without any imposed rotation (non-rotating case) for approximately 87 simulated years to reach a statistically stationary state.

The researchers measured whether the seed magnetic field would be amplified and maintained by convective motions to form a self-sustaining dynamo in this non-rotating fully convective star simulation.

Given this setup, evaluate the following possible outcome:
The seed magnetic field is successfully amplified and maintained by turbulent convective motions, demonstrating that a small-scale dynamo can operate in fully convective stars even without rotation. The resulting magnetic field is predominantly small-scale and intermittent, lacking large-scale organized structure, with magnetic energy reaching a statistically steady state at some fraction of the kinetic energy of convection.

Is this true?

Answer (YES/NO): NO